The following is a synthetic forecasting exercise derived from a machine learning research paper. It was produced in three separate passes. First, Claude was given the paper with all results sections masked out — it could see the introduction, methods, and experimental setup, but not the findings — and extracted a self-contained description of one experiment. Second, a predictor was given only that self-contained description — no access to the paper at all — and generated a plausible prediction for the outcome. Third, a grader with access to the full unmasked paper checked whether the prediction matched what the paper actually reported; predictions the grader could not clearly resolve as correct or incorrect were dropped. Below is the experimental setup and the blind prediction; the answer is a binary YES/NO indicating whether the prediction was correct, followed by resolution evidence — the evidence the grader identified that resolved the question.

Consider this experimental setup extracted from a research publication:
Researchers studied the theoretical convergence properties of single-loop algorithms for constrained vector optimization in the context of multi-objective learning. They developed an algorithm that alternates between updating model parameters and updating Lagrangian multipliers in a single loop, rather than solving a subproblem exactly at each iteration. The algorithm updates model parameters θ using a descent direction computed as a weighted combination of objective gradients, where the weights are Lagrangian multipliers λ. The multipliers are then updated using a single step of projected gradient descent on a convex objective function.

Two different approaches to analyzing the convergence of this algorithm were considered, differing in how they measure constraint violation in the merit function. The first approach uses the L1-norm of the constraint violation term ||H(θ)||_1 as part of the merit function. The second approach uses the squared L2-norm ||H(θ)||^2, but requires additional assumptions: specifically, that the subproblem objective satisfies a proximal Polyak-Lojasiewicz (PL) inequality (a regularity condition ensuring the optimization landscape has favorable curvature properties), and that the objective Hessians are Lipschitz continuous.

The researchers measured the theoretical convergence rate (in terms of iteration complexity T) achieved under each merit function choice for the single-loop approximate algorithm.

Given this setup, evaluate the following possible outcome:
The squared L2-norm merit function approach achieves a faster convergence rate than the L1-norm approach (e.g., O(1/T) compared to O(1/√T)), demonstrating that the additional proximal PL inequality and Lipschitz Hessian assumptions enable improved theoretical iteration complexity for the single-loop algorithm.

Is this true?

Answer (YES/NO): YES